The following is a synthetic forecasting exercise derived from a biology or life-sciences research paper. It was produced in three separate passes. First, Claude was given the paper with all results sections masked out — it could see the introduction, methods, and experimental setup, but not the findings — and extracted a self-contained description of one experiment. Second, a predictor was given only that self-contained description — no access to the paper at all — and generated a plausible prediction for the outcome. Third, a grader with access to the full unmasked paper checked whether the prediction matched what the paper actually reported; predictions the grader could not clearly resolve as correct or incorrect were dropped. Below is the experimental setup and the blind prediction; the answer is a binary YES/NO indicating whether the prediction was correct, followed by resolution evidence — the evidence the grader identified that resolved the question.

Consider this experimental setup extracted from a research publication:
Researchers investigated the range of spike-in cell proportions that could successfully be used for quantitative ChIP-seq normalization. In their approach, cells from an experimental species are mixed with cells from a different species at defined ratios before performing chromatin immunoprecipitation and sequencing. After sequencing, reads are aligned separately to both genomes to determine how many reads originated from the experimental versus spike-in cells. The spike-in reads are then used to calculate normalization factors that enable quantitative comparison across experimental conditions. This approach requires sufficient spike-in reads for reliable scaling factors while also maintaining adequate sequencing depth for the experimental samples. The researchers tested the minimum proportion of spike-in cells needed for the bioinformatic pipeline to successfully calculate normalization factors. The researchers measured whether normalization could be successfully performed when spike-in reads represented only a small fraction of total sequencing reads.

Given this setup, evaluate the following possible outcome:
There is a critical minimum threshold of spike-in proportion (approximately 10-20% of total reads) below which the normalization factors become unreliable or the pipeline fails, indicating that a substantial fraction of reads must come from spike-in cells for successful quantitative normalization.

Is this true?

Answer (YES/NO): NO